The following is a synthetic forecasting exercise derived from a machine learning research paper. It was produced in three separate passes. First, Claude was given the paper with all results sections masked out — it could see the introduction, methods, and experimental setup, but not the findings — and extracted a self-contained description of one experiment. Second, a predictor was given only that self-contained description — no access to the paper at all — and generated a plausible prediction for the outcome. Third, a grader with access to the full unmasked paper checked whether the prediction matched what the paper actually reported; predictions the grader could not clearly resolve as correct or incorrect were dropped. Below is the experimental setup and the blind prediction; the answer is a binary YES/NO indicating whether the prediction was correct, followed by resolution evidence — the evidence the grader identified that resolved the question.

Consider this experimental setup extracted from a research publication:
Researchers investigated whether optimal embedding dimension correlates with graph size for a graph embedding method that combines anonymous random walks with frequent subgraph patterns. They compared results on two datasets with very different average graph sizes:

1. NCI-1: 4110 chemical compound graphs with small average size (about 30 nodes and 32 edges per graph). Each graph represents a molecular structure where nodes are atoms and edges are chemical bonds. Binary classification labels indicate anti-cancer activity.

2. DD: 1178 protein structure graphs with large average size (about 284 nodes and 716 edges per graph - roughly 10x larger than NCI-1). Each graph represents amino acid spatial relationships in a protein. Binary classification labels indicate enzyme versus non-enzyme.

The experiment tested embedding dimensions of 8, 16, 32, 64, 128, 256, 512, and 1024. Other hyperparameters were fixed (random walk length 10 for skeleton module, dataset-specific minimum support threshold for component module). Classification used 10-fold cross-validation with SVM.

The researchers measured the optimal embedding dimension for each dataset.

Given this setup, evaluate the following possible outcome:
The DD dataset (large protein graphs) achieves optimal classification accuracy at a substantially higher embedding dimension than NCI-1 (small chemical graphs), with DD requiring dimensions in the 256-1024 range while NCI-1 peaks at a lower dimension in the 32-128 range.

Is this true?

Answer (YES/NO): NO